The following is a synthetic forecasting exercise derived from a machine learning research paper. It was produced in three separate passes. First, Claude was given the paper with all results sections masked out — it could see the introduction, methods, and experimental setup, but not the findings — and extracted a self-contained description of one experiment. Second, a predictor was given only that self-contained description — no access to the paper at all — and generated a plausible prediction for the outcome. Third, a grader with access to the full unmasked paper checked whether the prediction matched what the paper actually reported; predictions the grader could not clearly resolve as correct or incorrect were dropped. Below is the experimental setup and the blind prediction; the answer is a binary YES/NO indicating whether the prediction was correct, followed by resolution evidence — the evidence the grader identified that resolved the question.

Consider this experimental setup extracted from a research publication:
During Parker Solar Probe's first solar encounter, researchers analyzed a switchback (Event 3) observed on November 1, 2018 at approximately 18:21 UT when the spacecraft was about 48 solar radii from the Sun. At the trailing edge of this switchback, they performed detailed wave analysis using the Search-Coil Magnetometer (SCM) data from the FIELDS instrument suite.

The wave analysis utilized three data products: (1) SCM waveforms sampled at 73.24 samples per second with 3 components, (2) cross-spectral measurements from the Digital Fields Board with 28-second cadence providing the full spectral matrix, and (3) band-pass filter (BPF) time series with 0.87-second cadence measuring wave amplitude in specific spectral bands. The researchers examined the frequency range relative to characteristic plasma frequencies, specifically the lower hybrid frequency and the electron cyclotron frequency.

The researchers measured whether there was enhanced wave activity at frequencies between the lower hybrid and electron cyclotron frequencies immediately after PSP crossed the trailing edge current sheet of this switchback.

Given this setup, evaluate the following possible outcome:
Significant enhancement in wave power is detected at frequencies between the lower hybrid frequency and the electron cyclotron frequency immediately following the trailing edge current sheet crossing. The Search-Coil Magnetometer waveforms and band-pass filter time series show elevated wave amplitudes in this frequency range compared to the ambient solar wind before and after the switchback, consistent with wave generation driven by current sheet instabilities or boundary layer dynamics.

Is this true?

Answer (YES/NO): YES